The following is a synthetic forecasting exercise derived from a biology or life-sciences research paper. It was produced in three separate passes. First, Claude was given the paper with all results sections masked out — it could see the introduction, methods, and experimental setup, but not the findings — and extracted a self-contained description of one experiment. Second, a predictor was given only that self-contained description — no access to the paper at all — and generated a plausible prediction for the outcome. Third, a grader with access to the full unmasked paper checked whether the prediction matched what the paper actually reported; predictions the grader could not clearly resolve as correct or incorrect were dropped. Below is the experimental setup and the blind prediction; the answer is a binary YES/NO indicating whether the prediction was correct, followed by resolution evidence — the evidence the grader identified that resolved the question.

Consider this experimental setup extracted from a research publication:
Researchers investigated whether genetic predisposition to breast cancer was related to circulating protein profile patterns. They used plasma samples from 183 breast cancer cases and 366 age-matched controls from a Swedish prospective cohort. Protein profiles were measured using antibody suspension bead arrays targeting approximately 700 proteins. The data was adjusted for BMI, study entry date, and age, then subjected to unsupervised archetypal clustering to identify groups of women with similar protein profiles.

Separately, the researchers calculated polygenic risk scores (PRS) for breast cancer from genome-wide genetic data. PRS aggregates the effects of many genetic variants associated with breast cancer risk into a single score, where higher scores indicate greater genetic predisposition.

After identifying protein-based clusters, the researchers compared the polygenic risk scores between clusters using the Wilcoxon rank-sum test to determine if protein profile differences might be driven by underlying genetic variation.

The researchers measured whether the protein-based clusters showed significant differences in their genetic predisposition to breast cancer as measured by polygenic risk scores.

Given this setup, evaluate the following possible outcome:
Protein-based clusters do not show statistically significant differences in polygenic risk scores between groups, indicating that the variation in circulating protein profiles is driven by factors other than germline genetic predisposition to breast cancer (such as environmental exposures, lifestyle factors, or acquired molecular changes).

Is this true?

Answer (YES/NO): YES